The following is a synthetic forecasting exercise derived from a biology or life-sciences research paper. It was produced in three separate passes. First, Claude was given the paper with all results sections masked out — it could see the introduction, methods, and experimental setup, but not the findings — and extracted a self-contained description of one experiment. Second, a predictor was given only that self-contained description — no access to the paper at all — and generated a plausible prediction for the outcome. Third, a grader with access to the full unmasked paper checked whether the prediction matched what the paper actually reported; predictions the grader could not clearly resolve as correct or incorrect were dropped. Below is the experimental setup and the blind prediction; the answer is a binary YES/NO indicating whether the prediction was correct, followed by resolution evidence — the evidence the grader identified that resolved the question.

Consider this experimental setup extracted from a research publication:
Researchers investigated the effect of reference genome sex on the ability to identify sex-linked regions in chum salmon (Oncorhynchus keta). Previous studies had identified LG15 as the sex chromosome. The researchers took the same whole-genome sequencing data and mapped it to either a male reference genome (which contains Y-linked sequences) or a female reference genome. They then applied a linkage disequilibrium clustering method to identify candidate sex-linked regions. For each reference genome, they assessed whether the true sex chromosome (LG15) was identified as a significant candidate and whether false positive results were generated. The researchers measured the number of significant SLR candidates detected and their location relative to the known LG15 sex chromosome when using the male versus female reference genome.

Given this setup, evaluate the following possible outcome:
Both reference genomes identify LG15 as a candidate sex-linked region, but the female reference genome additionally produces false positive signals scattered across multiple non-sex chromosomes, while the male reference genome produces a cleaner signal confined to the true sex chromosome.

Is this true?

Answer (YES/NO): NO